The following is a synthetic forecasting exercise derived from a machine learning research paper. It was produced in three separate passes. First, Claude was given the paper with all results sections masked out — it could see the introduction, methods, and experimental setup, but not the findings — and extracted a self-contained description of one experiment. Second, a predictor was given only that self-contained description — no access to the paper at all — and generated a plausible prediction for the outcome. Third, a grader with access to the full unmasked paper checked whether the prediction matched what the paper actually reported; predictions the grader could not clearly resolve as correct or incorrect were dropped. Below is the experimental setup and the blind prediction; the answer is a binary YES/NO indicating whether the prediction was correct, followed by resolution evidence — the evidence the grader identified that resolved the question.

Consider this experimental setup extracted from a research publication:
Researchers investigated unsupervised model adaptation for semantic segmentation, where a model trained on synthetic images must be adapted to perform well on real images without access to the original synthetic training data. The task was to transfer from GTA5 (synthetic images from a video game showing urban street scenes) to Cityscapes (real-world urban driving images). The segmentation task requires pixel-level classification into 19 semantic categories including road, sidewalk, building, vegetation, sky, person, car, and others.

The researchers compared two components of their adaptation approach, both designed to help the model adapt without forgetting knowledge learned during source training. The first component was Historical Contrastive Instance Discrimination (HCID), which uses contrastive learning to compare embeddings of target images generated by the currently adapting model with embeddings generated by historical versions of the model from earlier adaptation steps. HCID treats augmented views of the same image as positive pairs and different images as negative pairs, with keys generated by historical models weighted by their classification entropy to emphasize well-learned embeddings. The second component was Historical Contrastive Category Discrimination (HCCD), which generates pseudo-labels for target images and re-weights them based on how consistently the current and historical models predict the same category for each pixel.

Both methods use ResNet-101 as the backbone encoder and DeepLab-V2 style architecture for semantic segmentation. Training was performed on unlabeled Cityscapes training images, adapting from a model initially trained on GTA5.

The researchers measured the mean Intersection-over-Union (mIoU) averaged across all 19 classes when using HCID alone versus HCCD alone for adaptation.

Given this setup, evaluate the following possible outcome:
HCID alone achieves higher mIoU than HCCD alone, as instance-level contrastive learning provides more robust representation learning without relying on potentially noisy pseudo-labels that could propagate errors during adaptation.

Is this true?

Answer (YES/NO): NO